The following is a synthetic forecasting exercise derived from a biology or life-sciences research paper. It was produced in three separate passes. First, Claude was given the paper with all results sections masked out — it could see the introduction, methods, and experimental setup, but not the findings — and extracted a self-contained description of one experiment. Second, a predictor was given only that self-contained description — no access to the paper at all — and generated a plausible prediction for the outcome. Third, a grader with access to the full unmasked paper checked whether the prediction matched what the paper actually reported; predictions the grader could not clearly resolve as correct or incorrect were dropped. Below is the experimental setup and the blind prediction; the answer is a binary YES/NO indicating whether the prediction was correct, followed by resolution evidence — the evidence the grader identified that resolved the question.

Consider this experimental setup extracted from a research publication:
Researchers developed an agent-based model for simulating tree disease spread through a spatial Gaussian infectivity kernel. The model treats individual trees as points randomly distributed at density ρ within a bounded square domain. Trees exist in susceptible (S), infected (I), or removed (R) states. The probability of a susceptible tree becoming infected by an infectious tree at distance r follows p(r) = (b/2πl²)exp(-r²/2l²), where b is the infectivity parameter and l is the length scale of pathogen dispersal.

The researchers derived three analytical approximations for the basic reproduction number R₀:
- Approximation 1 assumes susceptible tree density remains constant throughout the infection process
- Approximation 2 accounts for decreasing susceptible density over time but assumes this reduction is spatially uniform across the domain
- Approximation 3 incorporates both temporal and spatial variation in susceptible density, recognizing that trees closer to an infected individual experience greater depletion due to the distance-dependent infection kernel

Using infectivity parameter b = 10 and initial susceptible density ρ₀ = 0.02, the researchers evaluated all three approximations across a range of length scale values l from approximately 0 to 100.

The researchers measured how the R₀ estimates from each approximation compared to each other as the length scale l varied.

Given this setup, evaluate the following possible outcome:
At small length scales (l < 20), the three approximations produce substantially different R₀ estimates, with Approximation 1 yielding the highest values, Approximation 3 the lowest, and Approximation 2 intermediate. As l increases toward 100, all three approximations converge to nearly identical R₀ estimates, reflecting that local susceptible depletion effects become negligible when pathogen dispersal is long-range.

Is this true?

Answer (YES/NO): NO